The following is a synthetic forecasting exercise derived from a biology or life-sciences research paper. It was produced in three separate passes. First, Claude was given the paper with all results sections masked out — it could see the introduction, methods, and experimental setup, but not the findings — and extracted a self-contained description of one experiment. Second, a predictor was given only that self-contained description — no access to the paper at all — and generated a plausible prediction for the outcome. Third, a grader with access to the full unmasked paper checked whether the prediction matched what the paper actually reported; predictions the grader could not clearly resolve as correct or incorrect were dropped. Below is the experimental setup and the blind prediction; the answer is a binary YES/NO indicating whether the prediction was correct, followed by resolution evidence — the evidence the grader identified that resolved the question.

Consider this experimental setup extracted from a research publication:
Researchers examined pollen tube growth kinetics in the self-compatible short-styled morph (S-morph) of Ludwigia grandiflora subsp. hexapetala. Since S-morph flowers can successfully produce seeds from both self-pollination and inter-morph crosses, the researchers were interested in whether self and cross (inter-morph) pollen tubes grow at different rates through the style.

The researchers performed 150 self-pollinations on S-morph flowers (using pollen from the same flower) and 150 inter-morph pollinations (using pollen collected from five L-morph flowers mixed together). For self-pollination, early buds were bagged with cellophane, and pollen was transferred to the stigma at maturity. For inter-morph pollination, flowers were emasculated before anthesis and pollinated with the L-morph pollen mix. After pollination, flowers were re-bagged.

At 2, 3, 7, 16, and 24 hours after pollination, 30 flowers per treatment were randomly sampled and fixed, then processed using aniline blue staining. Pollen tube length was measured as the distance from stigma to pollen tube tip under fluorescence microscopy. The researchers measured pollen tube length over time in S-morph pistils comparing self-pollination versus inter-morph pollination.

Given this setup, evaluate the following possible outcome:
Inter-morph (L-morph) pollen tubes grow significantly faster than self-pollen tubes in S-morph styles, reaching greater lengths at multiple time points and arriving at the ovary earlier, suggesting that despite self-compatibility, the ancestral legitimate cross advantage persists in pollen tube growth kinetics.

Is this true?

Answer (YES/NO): YES